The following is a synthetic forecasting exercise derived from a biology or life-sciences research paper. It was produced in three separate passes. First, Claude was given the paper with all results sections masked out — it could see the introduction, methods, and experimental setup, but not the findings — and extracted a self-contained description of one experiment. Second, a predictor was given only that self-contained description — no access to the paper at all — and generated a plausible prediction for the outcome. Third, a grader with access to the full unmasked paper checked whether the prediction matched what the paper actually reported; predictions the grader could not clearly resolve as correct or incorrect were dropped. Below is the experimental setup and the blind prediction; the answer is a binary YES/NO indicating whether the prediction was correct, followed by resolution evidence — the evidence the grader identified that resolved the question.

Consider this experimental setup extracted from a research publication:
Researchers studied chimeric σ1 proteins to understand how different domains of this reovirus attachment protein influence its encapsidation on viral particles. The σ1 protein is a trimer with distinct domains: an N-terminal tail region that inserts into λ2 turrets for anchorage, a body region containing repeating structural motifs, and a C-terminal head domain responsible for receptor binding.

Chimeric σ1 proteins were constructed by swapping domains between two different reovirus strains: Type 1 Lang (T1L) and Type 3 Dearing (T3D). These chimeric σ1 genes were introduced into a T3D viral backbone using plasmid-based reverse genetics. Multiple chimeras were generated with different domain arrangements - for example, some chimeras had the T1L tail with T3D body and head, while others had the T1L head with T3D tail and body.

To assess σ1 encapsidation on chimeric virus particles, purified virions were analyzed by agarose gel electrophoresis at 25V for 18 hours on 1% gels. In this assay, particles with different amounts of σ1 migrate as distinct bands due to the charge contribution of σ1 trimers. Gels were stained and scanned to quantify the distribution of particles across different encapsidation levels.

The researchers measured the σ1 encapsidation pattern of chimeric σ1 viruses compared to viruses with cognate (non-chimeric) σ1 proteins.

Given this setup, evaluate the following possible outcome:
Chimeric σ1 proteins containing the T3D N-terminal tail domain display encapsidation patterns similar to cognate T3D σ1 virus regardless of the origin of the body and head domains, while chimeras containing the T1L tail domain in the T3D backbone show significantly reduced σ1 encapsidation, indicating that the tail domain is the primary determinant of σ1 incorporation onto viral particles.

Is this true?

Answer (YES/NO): NO